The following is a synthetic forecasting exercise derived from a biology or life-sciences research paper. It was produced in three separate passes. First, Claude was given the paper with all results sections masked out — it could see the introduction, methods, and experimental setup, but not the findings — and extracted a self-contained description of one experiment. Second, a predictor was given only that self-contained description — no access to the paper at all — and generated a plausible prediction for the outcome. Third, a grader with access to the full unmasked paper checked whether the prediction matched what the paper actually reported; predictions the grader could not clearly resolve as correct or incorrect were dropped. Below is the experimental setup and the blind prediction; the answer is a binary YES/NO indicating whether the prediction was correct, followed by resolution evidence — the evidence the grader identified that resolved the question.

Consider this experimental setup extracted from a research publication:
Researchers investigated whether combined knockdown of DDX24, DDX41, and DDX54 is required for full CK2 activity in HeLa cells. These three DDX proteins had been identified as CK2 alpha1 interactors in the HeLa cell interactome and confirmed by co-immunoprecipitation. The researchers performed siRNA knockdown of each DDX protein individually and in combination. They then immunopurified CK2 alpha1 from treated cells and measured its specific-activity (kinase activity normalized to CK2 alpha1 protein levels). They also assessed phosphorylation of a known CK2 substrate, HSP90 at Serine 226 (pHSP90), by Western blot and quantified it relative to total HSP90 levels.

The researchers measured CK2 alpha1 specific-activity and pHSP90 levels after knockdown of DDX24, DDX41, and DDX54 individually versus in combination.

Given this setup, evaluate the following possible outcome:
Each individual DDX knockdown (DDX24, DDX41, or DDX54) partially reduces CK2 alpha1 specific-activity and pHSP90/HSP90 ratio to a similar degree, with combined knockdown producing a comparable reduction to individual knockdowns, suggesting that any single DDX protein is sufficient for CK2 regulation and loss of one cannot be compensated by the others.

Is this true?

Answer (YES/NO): NO